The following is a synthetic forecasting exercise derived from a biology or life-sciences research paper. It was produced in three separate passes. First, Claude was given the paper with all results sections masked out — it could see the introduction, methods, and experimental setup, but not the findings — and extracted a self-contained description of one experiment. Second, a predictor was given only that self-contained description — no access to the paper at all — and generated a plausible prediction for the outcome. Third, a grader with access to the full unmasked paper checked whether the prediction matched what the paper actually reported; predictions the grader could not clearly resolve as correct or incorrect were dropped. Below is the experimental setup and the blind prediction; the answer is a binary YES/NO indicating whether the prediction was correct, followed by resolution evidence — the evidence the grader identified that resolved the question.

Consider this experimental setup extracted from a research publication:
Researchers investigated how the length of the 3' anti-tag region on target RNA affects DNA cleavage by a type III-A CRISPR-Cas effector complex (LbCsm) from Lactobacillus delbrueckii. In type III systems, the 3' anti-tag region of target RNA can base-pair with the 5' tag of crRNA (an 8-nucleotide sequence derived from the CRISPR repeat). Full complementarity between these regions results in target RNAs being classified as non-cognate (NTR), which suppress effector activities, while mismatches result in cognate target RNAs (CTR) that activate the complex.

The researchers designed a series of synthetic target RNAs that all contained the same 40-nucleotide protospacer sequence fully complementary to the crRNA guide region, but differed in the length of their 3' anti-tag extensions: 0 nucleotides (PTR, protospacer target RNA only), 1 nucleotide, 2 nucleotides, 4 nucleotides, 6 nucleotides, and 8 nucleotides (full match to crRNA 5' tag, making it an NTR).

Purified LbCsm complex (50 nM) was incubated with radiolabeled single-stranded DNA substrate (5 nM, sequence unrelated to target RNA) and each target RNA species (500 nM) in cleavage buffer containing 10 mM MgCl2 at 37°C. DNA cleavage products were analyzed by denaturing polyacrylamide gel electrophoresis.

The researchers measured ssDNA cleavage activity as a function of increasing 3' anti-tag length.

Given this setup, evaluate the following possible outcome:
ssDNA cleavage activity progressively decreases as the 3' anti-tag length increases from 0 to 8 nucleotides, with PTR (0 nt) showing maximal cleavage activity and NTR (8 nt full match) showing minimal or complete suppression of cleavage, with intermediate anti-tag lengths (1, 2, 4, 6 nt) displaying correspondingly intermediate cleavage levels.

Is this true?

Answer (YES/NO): NO